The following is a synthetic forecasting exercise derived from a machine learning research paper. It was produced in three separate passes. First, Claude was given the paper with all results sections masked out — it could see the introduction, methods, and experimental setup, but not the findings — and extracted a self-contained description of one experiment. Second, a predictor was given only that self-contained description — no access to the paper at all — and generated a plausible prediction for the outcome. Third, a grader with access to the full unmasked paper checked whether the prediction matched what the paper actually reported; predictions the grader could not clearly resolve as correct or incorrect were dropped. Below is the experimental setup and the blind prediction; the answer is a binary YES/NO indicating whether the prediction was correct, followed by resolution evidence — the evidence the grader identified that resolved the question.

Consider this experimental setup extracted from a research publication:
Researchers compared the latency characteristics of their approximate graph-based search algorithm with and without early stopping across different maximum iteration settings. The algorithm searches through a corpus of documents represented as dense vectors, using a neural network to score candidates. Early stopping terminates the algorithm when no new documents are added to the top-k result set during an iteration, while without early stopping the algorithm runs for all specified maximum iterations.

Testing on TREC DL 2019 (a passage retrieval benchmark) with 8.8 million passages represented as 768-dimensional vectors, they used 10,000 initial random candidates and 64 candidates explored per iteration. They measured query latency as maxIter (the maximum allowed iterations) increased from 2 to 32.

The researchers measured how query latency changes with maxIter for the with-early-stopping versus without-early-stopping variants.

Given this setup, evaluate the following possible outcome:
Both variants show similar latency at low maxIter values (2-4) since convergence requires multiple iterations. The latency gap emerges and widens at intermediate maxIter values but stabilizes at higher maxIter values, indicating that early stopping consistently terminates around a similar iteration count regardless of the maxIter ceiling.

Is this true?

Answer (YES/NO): NO